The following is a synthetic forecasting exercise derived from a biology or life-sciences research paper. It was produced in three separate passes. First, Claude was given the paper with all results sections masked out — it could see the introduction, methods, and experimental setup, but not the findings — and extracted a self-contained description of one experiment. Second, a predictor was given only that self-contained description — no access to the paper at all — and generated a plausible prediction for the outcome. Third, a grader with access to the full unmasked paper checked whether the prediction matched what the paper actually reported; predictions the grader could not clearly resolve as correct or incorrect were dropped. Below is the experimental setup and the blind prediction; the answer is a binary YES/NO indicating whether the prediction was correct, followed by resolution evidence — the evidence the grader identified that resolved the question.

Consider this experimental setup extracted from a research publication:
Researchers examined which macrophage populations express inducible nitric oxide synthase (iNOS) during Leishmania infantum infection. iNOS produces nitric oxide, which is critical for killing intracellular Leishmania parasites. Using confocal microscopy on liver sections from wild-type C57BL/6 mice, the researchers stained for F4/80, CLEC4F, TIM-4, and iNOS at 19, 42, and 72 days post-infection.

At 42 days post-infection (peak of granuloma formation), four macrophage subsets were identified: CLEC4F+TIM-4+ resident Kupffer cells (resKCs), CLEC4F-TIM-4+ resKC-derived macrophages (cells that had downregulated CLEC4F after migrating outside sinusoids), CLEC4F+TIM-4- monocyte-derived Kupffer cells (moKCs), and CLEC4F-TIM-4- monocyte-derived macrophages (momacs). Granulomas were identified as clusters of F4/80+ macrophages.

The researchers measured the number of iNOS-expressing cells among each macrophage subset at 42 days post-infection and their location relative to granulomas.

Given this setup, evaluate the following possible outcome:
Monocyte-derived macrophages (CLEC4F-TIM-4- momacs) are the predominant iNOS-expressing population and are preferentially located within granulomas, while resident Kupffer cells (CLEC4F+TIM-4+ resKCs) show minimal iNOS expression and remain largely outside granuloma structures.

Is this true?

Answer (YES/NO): NO